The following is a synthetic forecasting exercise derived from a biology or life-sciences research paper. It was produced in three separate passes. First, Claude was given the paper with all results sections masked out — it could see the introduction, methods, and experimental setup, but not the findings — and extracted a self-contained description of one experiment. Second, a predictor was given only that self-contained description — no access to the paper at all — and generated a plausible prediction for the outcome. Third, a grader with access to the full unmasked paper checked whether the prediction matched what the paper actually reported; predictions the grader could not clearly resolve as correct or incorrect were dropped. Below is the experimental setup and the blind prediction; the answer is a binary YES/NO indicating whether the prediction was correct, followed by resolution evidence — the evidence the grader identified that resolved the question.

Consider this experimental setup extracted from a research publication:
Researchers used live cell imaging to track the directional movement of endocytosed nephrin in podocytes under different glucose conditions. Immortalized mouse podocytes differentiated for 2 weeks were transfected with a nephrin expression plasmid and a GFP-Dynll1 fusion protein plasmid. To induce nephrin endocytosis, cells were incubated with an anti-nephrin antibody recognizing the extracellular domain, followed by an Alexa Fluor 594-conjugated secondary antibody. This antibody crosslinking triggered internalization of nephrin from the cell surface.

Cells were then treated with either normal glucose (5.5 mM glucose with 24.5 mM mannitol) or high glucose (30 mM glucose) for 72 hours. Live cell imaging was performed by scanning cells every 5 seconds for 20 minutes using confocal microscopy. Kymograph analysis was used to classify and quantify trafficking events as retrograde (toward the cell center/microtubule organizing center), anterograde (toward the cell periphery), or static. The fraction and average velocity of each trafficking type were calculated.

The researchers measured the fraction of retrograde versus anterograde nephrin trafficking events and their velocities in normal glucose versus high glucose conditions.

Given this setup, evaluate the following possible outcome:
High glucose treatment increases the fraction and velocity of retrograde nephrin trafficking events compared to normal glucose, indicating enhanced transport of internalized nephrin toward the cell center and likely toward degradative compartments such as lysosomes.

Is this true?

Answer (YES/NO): YES